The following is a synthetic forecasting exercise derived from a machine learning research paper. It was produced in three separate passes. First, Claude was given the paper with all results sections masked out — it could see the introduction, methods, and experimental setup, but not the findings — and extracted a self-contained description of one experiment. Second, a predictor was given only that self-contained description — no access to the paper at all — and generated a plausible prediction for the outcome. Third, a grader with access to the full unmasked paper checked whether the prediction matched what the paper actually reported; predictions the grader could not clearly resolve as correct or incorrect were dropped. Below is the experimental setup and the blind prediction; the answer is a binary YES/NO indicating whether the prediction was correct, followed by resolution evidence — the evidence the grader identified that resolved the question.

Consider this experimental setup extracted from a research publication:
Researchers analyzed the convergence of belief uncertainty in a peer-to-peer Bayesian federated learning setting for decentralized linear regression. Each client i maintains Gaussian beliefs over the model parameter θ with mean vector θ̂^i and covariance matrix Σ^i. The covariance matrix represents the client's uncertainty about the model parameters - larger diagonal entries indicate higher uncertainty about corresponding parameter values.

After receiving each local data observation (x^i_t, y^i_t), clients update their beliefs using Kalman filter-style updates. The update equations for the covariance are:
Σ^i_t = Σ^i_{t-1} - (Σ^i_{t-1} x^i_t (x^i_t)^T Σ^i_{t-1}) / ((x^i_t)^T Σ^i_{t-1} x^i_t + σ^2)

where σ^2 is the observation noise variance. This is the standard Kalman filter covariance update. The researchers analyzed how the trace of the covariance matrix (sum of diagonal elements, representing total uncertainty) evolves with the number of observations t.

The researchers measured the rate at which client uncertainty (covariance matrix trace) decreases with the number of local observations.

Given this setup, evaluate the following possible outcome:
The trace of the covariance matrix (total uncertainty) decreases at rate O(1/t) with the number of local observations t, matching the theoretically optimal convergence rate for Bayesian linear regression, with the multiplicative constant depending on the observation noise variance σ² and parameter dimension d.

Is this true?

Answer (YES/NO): YES